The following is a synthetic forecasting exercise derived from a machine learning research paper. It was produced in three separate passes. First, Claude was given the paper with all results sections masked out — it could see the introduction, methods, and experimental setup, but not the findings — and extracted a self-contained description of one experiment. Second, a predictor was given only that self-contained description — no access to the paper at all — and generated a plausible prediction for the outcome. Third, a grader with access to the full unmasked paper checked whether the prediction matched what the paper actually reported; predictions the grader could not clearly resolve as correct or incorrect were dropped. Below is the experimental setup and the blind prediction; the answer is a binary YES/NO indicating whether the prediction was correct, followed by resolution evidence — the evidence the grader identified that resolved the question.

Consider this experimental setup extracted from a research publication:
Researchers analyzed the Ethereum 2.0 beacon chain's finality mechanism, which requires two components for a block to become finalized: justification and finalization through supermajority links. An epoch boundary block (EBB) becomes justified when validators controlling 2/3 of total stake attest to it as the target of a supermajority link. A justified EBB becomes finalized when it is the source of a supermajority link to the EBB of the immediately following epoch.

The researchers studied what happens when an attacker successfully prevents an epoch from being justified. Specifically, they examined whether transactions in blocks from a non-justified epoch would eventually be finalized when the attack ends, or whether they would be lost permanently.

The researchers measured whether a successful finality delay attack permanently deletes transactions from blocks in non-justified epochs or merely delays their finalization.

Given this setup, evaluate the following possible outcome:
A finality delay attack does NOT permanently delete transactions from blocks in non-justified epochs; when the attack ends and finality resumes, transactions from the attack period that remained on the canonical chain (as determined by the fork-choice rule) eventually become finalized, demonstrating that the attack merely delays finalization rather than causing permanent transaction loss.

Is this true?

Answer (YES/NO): YES